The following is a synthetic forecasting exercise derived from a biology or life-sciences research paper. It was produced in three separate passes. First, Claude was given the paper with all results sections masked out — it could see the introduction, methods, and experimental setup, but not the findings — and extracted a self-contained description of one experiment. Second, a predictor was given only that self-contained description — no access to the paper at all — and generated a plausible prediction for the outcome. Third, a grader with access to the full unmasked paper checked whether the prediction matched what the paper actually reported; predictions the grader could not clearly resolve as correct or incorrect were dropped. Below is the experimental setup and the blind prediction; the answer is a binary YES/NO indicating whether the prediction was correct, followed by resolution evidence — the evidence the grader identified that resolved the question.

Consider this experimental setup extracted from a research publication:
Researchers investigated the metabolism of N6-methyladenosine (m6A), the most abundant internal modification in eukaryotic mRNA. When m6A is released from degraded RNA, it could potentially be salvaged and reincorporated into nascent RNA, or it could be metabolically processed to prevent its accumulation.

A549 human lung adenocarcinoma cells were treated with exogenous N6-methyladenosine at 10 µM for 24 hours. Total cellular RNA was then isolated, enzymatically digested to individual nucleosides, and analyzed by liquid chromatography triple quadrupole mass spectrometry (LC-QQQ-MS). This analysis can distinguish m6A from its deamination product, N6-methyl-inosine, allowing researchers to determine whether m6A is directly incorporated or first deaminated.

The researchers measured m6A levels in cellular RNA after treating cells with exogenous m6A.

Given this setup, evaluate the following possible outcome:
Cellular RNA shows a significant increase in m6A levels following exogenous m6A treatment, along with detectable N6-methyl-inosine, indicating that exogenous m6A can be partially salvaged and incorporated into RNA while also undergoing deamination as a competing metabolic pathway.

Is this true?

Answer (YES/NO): NO